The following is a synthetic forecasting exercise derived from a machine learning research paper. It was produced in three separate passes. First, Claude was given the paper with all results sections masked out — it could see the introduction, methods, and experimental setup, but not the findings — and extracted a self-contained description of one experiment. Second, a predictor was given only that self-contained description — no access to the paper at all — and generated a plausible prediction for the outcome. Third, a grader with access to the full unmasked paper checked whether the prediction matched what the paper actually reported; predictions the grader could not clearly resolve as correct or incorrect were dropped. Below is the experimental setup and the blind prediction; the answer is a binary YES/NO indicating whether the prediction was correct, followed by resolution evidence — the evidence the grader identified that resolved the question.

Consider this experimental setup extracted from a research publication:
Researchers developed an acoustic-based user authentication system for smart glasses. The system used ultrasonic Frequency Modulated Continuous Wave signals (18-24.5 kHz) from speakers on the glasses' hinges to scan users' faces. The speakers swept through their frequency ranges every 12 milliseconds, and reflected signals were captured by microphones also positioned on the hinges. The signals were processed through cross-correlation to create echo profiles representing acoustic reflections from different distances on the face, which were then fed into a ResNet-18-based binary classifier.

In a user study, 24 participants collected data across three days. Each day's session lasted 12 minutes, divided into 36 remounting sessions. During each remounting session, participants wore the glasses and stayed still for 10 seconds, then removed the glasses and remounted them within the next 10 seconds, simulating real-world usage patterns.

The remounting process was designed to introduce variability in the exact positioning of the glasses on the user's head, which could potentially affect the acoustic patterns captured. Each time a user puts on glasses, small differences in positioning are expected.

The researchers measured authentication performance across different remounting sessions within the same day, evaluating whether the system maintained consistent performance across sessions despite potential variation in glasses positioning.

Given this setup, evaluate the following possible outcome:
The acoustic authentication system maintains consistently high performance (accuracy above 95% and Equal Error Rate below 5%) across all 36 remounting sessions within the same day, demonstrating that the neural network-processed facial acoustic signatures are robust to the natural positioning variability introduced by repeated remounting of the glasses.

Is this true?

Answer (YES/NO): YES